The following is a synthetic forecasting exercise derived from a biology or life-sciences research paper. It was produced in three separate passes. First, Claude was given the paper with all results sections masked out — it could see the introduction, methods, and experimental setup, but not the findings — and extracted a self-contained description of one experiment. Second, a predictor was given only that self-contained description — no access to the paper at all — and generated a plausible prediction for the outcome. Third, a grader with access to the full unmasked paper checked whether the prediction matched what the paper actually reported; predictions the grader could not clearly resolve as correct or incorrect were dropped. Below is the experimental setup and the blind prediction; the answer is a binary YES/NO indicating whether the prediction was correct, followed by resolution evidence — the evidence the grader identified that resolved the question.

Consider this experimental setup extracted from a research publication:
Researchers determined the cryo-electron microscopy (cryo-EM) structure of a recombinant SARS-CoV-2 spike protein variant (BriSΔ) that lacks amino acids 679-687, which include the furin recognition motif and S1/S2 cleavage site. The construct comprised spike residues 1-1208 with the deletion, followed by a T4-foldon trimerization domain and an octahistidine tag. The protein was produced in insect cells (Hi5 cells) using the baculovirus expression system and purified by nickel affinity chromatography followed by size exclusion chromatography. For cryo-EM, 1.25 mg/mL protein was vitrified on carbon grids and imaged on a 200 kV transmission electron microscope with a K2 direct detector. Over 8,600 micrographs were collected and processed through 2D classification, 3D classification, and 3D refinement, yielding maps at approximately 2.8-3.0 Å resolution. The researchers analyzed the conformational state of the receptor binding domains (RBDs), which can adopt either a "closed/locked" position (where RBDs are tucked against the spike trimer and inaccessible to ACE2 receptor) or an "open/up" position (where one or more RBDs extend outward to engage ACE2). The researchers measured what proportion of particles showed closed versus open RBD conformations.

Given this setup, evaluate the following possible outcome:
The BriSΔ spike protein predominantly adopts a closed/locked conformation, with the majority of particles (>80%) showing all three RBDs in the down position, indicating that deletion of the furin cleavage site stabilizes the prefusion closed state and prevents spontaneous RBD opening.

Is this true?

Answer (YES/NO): YES